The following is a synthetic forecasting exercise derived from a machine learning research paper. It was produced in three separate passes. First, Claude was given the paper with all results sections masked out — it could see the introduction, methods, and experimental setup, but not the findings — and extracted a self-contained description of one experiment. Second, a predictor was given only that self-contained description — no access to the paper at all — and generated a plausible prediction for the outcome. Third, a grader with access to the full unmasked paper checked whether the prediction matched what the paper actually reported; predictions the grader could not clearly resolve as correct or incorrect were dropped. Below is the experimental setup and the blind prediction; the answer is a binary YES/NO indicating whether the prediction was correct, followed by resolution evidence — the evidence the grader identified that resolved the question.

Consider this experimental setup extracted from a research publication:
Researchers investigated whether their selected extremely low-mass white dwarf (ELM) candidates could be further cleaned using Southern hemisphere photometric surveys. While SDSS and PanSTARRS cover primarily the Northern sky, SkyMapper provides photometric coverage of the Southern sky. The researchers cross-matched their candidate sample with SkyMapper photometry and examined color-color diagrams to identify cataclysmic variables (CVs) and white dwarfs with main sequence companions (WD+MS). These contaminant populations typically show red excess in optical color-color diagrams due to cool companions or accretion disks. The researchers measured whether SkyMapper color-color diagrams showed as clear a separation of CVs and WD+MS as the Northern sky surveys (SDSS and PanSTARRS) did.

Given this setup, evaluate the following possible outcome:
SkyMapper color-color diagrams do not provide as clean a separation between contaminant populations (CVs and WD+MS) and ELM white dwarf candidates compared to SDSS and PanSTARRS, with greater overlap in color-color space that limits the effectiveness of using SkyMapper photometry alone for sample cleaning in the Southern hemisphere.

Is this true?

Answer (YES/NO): YES